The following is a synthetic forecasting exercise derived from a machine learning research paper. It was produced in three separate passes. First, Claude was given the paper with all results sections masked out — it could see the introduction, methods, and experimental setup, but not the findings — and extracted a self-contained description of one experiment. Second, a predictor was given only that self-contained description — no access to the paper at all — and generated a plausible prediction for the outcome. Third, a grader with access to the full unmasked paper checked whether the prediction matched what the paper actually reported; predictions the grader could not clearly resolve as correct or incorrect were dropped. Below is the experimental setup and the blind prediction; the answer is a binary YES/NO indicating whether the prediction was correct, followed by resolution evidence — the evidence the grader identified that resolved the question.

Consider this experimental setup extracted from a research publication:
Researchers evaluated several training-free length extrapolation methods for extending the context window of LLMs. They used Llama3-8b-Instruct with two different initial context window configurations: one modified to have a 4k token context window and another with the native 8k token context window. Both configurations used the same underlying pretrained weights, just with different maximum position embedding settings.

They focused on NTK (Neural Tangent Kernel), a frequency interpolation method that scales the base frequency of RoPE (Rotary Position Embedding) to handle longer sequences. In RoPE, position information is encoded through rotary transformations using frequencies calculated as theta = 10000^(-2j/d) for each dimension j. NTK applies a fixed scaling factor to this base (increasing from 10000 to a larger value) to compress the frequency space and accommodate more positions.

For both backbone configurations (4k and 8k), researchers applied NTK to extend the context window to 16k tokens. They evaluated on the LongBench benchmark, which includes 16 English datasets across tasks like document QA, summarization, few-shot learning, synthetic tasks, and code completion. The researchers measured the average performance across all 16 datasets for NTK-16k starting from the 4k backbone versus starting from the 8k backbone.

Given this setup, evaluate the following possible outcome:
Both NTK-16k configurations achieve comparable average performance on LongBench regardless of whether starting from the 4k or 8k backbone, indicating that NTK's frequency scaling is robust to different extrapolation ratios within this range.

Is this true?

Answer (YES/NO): NO